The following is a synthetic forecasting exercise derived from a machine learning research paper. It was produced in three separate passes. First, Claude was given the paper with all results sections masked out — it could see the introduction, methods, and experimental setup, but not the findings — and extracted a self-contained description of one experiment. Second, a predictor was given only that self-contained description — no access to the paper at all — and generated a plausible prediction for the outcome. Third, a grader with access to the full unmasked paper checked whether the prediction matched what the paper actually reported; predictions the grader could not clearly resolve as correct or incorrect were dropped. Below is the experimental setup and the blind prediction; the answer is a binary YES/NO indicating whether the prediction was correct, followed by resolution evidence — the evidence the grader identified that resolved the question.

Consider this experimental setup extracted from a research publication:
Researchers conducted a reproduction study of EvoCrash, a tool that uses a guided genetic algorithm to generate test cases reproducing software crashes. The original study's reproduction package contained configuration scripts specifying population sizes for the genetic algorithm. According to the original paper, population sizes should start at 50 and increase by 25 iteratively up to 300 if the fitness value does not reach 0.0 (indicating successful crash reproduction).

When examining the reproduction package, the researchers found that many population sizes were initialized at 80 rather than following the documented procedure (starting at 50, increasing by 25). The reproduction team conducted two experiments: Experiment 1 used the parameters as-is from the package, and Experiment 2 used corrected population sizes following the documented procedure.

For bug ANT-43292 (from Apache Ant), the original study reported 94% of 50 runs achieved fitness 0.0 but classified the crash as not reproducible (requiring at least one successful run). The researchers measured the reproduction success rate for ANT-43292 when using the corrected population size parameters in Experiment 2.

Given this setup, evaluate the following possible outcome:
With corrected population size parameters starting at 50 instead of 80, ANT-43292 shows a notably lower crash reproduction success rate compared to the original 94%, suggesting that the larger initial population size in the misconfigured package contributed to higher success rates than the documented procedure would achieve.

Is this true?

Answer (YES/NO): NO